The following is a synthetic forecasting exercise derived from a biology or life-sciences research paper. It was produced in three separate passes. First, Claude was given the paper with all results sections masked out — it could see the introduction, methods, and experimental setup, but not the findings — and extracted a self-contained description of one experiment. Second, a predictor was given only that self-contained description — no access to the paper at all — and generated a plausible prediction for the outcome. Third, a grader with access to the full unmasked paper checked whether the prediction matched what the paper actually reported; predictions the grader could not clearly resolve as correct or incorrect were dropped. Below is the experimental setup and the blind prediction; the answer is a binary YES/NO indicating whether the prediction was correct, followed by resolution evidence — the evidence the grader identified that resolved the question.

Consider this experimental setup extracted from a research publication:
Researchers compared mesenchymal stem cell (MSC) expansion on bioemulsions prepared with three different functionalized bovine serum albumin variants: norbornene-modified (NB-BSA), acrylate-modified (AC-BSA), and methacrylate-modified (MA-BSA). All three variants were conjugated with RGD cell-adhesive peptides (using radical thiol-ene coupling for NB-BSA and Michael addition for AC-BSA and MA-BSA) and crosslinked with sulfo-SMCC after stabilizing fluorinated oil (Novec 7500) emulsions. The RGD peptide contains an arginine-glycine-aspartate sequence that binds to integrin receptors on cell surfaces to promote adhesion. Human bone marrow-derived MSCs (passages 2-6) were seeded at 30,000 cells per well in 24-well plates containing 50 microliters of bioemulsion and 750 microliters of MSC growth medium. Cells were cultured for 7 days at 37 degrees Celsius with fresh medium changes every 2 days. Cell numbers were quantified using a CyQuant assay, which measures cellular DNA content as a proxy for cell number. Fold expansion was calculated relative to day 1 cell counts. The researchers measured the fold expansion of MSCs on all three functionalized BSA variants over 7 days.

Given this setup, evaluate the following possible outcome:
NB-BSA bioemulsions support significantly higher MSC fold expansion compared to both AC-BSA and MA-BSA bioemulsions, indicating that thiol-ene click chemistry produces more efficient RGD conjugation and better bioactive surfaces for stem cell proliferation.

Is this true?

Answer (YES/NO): NO